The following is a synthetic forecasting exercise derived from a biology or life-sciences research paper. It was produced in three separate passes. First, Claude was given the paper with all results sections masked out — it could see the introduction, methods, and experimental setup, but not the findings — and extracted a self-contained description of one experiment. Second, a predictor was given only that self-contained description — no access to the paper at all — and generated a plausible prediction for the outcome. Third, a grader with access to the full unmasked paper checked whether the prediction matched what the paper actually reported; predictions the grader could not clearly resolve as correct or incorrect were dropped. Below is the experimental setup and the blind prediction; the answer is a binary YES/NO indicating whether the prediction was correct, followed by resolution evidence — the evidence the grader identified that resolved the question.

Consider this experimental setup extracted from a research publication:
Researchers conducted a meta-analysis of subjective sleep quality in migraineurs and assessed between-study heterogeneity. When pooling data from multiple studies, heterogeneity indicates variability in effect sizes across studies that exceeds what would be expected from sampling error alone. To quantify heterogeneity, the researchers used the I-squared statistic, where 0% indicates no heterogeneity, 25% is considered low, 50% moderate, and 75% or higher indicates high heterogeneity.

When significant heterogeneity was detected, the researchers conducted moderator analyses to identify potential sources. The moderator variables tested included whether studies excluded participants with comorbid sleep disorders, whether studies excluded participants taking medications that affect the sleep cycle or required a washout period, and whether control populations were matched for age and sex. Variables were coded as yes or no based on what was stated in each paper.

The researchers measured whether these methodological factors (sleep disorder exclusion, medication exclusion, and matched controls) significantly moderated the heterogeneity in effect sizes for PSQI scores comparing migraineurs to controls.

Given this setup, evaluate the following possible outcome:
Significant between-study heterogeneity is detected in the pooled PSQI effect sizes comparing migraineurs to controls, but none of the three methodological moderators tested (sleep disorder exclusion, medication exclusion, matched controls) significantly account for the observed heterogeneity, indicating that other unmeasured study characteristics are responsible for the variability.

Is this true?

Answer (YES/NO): NO